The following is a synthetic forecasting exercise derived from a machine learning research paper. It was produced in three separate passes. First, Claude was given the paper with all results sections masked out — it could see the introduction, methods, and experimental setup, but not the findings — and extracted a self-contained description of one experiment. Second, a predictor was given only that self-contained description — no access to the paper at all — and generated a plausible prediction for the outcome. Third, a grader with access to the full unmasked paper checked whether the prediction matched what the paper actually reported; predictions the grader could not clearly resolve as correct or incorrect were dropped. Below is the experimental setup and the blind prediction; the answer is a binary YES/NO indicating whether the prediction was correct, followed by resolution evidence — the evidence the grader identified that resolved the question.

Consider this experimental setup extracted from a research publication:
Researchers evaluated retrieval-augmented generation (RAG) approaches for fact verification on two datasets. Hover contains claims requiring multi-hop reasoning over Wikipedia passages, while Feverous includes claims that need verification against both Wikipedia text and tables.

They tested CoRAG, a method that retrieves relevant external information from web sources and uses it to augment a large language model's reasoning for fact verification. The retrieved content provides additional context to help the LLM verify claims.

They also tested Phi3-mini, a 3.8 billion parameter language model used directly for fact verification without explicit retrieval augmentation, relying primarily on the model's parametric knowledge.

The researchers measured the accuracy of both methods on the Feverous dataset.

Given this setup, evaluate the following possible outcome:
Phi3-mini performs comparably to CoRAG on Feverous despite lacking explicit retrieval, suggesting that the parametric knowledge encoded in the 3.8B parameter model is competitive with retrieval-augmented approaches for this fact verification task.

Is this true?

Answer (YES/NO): YES